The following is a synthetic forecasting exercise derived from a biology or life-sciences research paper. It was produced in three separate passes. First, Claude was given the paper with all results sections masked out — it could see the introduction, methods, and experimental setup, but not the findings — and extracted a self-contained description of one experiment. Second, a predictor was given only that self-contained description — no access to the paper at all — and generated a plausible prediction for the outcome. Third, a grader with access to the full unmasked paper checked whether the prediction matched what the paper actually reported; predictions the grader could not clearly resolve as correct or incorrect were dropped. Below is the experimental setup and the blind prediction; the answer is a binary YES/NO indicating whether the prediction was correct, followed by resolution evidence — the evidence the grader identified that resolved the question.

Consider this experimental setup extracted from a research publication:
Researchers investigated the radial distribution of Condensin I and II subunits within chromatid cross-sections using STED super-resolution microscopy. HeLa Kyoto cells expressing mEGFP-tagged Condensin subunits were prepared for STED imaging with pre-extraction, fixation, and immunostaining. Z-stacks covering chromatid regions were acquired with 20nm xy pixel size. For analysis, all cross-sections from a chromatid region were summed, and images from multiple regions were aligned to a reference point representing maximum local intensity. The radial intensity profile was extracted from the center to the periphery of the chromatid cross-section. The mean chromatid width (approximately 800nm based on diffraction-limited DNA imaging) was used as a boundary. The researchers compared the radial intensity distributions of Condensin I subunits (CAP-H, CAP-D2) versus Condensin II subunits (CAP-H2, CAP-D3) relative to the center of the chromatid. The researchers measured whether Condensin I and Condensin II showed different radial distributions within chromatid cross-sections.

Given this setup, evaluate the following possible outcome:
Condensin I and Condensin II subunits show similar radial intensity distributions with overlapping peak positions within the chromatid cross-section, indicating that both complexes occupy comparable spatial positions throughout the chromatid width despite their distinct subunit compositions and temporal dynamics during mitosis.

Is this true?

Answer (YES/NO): NO